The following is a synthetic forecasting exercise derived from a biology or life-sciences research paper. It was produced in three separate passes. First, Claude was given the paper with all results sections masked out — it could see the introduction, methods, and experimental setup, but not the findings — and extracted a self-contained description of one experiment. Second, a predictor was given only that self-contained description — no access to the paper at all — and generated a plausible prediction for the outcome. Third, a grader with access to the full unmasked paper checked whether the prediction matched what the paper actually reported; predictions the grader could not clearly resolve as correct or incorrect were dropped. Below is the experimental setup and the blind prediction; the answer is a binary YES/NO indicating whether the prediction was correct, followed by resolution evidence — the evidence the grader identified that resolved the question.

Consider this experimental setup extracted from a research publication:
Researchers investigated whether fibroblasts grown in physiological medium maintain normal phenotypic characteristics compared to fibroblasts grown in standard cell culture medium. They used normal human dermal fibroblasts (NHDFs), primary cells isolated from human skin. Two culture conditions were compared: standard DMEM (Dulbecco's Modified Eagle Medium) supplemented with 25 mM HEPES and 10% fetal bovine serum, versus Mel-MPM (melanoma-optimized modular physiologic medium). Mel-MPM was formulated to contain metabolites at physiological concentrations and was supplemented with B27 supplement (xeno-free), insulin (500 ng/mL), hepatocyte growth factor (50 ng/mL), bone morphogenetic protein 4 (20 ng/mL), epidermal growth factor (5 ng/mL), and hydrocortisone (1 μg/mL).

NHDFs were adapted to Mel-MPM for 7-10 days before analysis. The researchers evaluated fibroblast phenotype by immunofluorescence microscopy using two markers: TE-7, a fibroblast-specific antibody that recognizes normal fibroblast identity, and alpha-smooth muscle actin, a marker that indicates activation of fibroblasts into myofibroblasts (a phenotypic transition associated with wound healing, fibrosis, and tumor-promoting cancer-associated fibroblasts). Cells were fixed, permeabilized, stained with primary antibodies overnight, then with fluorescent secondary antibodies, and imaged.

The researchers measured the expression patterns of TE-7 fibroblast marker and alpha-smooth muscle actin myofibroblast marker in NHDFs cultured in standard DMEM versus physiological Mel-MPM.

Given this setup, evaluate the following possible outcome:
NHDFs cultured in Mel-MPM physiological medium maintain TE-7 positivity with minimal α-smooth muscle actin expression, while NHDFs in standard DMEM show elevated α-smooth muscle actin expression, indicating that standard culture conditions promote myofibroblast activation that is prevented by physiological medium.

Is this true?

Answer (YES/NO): NO